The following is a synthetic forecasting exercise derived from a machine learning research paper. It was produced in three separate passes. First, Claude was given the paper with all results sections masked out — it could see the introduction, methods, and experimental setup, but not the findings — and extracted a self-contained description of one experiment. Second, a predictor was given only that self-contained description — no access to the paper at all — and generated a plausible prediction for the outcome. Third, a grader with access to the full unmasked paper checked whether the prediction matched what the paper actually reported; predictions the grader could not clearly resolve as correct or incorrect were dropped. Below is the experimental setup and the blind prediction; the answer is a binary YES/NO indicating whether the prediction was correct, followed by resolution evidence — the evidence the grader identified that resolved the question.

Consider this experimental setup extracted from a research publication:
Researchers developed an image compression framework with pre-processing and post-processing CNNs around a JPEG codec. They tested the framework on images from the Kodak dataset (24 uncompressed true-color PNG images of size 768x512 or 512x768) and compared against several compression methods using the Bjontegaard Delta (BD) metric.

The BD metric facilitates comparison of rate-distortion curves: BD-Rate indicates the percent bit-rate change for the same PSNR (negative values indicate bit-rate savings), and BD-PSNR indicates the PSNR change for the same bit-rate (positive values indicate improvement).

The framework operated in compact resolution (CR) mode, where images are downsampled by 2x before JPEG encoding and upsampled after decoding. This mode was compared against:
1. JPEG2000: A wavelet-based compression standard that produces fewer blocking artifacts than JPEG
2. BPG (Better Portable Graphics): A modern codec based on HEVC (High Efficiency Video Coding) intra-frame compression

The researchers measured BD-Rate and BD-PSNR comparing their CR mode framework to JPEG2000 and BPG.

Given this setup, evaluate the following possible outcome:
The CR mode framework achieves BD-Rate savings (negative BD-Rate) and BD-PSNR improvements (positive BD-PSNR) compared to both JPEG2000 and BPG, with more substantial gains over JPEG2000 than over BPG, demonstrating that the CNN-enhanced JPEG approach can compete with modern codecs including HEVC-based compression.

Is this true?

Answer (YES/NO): NO